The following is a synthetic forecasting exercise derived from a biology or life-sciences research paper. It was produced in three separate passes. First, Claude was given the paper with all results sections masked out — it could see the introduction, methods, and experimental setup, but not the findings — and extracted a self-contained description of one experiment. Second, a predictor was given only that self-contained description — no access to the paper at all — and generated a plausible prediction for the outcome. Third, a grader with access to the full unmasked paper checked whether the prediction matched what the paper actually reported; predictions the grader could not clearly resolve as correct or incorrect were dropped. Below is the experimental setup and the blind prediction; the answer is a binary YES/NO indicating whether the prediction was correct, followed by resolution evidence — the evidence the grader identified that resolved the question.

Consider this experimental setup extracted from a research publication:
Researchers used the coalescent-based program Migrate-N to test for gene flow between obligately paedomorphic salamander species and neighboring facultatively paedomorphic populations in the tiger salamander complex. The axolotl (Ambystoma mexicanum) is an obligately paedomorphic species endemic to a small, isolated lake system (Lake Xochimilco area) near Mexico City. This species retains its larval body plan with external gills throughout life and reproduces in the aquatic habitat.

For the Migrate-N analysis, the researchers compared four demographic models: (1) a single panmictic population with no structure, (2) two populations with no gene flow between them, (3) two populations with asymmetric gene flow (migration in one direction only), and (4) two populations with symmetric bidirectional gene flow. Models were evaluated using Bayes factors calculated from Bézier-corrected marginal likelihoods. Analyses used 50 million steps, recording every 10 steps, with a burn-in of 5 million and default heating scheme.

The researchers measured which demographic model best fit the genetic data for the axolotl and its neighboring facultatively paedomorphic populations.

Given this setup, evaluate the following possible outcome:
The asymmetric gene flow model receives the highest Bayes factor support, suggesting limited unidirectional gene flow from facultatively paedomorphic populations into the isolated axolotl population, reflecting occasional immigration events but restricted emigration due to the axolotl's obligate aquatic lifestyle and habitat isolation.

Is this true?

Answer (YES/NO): NO